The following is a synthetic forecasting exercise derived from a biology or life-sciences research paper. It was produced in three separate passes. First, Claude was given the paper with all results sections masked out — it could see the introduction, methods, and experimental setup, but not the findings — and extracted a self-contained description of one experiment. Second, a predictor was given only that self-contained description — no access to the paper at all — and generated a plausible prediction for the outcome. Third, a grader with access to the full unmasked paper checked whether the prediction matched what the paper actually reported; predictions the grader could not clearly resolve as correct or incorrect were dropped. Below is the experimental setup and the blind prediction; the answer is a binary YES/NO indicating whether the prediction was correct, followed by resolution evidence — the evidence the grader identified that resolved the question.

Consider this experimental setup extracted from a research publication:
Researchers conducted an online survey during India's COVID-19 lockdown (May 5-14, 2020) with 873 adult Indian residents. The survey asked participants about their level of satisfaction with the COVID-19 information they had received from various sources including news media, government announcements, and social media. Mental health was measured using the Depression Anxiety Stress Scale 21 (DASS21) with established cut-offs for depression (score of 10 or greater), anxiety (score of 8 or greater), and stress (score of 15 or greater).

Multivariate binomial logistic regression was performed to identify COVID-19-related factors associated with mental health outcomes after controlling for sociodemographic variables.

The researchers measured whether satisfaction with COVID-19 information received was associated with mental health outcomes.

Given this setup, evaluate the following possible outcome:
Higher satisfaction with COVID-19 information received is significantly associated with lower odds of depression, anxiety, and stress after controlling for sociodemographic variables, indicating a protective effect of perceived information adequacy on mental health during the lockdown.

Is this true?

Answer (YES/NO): NO